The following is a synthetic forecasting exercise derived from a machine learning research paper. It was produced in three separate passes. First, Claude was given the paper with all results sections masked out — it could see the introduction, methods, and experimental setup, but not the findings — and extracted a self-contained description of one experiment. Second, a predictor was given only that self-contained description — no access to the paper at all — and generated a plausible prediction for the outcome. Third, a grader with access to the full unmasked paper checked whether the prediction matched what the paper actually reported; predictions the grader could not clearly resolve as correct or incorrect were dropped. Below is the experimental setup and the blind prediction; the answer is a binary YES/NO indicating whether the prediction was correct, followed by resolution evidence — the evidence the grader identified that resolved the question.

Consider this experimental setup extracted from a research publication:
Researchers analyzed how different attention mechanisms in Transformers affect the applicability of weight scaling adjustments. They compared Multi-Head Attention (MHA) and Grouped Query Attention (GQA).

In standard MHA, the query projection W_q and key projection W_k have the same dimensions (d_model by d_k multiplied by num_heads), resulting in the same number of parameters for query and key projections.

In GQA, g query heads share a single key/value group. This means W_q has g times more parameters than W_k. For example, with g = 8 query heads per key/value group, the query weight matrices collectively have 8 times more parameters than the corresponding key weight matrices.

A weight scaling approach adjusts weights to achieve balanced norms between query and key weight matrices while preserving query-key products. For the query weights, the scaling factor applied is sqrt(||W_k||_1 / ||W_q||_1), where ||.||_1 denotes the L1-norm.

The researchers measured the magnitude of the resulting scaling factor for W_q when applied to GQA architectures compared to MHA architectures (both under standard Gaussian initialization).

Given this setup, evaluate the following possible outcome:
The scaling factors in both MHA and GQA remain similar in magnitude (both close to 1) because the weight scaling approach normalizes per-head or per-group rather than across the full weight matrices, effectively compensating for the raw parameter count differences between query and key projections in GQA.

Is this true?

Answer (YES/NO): NO